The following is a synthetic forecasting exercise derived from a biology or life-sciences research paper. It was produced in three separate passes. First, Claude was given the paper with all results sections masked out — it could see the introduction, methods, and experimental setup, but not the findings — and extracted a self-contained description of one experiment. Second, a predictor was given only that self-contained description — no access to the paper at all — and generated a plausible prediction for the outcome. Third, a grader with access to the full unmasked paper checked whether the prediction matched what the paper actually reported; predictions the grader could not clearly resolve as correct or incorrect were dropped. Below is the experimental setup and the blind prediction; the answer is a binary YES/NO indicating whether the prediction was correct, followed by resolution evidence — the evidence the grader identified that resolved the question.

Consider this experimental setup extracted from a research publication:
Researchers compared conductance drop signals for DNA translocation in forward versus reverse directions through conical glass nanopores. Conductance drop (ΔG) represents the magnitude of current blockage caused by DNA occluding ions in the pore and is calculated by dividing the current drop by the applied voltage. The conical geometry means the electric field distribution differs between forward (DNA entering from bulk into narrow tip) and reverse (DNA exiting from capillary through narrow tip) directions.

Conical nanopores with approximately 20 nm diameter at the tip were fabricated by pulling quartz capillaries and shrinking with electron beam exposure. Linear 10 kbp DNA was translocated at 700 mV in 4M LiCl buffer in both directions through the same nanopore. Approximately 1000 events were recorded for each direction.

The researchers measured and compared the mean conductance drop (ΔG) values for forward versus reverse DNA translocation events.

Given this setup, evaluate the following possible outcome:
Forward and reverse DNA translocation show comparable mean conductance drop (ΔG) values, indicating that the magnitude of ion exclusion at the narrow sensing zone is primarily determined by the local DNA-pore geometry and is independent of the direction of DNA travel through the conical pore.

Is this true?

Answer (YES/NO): NO